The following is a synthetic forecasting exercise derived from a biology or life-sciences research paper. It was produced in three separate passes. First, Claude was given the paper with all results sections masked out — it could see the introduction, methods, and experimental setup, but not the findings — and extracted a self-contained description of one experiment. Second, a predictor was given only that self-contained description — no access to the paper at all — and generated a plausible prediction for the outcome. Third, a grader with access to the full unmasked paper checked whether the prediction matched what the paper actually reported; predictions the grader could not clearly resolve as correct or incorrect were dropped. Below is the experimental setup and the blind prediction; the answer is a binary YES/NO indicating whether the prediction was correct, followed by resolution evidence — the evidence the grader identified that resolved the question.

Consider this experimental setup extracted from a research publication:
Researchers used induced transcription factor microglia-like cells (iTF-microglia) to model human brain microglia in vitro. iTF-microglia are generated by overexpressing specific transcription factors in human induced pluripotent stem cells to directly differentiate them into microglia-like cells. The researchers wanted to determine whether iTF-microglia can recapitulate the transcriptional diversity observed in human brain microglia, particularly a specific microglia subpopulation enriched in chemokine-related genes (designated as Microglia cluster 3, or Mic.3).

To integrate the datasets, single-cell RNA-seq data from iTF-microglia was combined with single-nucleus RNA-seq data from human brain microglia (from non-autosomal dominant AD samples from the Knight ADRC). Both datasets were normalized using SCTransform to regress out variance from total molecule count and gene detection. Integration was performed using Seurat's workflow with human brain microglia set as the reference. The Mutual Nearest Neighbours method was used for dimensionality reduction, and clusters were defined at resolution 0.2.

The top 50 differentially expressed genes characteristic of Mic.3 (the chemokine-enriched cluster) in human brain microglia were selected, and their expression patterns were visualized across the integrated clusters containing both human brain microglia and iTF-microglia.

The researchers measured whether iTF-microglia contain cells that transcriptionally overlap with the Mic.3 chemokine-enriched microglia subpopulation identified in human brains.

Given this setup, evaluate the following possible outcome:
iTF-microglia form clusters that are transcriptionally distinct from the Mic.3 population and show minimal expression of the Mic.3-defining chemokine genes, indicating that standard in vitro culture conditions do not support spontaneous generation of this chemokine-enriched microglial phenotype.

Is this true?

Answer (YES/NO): NO